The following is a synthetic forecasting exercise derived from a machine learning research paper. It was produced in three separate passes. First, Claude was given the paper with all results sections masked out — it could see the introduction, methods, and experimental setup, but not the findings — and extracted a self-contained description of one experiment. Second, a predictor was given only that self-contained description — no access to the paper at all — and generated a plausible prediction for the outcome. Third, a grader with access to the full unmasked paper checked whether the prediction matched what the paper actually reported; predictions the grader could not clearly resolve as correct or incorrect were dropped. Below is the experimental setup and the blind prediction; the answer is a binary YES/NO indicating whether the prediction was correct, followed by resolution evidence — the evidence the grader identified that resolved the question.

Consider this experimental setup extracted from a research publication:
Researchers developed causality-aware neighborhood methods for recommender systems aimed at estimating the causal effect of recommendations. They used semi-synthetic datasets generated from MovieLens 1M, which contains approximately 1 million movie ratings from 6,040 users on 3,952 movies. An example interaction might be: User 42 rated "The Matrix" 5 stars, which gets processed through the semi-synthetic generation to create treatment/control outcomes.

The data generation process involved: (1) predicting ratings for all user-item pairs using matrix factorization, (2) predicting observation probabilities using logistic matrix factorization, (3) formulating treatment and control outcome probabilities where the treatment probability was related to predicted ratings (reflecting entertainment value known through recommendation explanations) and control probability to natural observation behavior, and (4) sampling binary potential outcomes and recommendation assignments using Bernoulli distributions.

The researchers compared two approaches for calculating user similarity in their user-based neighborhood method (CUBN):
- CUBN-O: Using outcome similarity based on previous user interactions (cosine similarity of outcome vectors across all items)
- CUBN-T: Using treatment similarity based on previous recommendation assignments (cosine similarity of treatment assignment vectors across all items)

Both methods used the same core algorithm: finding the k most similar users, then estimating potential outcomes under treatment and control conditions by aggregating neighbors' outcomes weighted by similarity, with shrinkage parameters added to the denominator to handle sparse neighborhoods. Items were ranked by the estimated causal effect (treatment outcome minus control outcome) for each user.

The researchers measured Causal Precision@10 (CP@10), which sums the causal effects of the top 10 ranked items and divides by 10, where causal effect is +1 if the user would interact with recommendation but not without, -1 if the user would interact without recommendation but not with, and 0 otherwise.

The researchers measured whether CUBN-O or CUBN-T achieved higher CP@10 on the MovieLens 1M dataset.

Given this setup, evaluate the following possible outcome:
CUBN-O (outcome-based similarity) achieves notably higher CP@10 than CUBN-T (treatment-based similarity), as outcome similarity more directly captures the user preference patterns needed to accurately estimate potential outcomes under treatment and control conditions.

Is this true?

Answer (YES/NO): NO